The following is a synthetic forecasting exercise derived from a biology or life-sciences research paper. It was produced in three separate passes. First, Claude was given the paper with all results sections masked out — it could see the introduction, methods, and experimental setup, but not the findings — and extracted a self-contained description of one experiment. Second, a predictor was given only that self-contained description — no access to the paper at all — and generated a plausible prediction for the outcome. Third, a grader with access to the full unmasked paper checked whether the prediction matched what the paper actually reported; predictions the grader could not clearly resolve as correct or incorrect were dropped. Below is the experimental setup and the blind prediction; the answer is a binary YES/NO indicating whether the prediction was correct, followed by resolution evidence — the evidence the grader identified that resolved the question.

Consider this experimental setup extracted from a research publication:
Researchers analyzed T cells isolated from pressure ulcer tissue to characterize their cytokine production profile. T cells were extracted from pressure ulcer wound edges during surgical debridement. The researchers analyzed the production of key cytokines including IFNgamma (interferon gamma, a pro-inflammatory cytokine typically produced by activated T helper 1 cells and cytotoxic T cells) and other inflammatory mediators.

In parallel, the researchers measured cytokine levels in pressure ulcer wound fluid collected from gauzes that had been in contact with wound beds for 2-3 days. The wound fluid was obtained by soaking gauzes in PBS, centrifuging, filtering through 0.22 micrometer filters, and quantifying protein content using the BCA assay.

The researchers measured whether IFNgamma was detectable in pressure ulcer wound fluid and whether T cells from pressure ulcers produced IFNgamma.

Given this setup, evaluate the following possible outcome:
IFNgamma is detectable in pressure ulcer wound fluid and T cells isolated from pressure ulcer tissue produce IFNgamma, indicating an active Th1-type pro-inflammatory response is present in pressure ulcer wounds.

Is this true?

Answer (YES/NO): YES